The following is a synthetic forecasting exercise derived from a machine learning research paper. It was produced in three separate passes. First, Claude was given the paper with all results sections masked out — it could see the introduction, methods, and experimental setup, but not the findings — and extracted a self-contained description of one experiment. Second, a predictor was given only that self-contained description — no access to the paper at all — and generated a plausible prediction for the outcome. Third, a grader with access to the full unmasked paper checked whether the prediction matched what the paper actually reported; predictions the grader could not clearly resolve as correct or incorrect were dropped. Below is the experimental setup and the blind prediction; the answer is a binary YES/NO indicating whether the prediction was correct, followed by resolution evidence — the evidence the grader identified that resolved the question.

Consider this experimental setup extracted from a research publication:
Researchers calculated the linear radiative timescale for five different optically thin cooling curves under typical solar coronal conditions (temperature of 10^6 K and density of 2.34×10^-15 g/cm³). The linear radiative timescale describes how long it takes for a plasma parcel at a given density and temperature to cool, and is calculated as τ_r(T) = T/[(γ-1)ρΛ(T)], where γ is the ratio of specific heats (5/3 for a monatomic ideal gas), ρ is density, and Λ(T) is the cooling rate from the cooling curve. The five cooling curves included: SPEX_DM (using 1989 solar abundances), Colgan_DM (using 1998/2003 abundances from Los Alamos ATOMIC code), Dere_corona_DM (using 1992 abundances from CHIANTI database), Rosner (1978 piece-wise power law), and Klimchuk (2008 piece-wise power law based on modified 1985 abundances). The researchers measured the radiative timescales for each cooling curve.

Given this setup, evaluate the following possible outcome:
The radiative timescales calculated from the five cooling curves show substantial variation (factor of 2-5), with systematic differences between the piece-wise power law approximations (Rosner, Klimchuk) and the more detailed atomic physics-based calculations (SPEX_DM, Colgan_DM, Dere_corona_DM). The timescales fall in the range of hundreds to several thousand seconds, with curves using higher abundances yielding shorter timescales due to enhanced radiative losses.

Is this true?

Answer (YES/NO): NO